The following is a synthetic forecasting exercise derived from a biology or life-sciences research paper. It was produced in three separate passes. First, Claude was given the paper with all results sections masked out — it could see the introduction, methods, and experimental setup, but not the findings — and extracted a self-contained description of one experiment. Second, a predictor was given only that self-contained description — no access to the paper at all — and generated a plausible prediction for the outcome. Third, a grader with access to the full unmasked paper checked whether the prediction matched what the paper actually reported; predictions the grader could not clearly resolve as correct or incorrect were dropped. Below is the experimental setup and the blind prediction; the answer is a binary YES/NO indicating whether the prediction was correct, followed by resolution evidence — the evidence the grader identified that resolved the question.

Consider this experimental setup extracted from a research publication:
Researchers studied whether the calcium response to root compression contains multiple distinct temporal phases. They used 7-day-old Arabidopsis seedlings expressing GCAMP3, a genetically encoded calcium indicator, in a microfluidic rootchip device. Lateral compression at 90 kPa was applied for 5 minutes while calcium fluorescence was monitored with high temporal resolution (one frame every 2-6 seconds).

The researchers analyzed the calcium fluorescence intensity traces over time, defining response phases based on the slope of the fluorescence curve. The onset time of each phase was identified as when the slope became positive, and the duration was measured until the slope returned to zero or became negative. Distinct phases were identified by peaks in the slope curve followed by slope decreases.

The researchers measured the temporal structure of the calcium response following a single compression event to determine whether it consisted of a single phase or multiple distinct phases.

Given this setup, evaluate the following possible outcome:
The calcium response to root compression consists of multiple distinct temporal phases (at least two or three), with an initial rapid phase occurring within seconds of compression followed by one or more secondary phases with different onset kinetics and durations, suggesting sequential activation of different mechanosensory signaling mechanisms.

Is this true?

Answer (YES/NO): YES